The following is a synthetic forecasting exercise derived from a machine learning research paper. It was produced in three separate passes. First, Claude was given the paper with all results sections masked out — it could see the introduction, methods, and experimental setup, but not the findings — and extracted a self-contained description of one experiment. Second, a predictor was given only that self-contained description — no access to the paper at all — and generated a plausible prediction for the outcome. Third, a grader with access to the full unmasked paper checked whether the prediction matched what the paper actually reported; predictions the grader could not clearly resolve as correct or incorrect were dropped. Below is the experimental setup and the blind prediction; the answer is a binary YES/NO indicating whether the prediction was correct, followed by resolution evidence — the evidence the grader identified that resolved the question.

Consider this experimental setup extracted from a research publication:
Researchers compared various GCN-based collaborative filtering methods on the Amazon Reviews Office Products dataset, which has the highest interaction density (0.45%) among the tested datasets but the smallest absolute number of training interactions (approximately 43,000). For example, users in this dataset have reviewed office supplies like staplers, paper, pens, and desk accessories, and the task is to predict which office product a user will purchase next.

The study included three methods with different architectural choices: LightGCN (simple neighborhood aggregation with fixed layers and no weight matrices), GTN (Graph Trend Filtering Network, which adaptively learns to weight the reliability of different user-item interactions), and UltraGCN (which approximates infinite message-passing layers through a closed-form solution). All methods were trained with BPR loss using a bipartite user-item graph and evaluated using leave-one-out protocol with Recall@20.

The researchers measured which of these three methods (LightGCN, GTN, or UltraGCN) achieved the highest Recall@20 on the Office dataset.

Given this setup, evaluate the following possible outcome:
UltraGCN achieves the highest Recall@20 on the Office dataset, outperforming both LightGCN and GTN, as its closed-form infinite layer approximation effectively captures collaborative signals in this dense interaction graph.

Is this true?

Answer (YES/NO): NO